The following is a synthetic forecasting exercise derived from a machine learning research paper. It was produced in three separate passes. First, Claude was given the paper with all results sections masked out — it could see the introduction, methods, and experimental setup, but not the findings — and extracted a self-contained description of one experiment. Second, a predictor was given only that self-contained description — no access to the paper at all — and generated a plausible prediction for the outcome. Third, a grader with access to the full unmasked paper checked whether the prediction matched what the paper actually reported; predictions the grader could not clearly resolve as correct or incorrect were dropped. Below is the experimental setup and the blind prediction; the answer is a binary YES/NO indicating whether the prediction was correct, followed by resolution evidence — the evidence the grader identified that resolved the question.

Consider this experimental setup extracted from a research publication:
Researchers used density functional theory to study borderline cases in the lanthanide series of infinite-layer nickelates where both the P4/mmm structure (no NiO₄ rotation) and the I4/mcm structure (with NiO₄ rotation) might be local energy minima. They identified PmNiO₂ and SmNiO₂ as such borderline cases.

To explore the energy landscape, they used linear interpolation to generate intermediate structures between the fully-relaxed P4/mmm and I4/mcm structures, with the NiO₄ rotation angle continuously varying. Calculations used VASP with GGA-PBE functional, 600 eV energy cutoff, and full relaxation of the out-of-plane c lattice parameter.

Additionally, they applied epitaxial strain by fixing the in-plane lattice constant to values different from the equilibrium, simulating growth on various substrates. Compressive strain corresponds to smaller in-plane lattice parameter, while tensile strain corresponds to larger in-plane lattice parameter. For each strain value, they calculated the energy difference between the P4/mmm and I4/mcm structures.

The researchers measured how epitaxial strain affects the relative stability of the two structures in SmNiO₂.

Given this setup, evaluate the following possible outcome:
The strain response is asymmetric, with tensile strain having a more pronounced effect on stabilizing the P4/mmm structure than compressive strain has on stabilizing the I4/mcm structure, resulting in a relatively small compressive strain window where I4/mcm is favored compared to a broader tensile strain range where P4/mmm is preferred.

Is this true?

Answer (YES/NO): NO